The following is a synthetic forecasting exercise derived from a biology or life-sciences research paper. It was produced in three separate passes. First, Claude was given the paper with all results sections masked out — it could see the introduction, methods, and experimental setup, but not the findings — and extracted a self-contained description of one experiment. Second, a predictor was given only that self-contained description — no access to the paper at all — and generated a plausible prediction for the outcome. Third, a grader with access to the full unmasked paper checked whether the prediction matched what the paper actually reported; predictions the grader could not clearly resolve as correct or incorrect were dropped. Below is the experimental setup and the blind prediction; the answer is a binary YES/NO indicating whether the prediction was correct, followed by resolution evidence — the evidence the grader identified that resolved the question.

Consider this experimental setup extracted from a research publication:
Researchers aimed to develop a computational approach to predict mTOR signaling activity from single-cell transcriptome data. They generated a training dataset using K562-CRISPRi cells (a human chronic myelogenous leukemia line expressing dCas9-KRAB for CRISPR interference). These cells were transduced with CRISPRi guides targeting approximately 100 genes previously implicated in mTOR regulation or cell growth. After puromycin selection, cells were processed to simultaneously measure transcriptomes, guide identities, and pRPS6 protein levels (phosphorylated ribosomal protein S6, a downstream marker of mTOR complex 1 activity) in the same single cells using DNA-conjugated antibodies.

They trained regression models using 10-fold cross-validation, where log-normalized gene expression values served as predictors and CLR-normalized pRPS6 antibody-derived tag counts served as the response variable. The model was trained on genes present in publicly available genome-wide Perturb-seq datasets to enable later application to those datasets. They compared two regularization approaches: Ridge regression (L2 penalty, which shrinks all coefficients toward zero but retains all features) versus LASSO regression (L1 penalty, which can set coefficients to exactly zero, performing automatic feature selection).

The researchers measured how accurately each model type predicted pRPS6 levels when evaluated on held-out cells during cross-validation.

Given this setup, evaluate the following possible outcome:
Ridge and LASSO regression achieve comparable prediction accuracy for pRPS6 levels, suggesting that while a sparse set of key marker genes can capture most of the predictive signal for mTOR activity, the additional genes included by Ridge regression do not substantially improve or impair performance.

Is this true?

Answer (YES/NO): NO